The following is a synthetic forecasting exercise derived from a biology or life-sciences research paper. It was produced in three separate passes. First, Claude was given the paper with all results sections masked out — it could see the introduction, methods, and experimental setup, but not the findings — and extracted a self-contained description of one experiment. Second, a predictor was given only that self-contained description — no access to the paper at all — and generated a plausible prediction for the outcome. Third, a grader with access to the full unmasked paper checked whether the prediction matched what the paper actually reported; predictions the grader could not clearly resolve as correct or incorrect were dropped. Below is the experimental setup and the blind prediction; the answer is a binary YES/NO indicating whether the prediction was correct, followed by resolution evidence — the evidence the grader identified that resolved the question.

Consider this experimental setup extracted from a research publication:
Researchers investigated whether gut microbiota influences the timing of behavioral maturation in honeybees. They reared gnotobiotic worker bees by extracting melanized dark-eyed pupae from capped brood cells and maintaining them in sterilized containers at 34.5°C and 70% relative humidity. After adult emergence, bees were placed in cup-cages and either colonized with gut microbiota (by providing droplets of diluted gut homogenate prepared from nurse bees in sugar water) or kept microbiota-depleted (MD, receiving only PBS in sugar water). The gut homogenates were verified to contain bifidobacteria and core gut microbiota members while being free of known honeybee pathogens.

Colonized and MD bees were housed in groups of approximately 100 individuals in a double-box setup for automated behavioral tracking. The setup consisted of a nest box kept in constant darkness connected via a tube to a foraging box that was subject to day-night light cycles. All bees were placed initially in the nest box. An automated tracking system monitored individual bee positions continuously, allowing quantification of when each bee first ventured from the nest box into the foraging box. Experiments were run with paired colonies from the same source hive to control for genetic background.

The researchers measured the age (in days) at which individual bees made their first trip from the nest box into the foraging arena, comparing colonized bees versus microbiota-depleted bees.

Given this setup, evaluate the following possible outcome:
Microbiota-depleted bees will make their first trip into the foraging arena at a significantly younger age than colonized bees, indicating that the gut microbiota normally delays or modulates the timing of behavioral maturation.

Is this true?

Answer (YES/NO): NO